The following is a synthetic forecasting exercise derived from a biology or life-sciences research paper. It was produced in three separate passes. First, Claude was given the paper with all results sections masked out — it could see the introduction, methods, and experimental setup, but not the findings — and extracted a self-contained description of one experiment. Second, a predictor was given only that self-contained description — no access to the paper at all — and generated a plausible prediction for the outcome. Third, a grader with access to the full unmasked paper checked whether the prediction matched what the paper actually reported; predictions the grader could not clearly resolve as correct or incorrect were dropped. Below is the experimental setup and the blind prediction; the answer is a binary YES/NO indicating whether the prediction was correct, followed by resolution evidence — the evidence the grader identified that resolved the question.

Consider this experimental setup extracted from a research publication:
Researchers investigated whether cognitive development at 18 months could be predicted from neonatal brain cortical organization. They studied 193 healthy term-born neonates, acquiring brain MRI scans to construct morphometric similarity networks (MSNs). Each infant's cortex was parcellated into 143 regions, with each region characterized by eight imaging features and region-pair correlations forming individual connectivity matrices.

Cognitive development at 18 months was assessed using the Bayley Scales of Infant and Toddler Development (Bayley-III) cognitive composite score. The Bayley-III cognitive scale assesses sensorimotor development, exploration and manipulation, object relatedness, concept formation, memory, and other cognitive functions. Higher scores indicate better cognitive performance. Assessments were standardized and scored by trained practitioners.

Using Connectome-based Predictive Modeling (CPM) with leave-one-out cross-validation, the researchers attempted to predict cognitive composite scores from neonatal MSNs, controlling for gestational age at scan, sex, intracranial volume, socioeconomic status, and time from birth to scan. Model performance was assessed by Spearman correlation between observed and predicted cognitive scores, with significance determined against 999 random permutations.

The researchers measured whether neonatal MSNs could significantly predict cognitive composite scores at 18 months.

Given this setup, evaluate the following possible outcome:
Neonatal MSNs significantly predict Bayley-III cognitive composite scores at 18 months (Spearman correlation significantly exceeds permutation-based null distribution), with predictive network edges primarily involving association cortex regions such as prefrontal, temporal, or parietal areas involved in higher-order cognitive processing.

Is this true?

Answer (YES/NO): NO